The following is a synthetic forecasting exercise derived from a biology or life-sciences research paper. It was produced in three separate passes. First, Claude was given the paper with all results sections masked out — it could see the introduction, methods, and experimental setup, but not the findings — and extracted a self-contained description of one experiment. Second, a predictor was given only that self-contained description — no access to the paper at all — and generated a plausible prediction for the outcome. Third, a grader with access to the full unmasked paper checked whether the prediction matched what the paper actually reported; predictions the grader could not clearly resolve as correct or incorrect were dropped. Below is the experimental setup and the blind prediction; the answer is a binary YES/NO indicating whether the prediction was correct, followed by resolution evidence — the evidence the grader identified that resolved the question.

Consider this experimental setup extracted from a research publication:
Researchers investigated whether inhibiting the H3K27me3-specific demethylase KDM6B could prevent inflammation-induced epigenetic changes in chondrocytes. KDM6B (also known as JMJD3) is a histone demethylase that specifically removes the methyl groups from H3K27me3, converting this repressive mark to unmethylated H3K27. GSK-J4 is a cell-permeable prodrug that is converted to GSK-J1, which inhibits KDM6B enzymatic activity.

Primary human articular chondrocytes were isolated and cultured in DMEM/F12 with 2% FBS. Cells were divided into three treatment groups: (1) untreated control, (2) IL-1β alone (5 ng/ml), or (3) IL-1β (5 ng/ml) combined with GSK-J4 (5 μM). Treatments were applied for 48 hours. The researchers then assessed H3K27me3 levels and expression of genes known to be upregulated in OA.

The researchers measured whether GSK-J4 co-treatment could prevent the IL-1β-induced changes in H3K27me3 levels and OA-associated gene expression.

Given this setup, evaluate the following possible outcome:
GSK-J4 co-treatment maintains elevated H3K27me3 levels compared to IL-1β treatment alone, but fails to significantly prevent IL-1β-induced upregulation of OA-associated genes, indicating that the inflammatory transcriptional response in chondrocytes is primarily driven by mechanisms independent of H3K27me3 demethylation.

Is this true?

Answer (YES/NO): NO